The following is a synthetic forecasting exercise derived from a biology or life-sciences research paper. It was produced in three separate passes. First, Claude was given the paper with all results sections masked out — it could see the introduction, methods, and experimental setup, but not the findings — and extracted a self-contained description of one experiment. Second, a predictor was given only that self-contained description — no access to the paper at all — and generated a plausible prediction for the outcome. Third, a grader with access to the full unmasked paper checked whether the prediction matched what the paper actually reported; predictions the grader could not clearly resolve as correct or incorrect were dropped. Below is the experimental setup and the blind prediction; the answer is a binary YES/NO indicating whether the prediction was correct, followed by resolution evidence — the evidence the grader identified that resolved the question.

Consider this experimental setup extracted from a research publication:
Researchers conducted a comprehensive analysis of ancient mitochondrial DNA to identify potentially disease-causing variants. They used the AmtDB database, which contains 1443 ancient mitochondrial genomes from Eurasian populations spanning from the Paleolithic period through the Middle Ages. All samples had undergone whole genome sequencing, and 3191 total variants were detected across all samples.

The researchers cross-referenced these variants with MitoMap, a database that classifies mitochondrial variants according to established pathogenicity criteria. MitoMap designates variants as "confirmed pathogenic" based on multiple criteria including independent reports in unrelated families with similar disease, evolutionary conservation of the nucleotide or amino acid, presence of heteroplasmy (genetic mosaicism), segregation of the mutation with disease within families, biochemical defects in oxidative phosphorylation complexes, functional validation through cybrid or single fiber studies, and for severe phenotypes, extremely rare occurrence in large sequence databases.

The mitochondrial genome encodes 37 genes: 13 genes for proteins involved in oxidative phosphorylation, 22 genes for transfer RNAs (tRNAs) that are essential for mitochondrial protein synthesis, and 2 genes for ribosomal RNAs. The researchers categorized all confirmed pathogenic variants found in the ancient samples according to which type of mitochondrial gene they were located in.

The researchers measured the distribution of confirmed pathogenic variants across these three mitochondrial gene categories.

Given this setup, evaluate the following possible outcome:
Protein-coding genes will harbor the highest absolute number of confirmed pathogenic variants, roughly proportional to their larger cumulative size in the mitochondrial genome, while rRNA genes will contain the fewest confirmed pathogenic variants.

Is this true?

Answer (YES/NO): NO